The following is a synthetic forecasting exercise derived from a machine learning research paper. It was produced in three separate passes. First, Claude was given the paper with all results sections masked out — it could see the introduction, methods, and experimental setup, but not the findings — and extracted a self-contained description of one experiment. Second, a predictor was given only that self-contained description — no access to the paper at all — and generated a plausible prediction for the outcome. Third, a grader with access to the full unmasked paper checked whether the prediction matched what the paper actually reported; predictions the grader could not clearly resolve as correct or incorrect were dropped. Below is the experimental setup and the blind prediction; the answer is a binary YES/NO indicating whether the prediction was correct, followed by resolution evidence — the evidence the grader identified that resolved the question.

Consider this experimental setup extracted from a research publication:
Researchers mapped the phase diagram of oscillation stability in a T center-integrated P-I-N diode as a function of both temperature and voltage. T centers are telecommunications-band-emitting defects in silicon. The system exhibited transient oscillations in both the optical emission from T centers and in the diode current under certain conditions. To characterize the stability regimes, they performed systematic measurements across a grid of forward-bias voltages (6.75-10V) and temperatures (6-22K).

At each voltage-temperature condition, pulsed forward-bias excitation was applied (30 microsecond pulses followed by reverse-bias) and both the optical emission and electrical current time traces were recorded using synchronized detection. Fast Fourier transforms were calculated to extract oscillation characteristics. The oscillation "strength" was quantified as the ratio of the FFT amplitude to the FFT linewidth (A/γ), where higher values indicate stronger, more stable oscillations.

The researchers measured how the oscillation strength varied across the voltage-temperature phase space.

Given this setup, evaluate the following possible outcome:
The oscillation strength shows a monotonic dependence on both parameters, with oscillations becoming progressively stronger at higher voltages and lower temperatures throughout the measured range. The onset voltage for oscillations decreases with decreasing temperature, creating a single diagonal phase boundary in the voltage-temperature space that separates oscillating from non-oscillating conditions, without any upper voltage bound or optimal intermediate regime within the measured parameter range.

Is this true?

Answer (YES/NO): NO